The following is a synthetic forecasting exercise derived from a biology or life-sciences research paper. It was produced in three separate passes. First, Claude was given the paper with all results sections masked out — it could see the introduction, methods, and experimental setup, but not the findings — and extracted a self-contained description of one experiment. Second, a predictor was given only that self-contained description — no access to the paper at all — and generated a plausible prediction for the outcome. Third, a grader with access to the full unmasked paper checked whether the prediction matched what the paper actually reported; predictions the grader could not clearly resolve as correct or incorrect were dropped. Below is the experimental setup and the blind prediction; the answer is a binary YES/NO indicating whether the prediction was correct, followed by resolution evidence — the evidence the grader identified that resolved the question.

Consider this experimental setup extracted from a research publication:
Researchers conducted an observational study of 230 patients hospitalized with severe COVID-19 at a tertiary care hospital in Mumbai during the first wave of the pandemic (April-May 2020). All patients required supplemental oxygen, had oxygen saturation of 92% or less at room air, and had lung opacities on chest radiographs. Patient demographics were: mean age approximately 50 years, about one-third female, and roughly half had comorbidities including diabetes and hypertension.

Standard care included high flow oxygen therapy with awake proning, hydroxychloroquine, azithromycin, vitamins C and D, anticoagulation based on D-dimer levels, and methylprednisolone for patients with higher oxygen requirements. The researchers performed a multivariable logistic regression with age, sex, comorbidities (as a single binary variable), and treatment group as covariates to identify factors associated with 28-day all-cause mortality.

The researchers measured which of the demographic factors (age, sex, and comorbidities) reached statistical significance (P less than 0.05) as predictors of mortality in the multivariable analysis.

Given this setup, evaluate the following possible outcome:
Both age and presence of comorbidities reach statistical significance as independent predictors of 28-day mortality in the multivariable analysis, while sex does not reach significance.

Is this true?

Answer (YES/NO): NO